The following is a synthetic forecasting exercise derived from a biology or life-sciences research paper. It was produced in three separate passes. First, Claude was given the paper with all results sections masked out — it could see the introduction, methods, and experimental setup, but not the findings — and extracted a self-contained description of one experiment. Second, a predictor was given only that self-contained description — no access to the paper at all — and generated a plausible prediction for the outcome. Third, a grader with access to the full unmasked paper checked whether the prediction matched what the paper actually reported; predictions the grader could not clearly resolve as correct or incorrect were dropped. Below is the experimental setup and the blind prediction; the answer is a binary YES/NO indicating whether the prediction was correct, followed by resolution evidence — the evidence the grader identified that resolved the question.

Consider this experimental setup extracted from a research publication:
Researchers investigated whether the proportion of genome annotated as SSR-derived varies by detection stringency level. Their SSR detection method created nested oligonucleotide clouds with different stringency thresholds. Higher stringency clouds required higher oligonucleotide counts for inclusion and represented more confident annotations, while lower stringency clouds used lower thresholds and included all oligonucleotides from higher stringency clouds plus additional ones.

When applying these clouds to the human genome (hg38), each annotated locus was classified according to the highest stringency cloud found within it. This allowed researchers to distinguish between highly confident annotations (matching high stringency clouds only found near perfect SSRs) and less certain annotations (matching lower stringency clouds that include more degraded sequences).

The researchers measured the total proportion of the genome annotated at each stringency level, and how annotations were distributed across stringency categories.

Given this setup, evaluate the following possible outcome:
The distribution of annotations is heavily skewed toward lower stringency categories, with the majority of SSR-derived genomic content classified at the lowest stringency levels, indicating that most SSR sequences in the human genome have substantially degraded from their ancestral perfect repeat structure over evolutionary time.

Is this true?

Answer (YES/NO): NO